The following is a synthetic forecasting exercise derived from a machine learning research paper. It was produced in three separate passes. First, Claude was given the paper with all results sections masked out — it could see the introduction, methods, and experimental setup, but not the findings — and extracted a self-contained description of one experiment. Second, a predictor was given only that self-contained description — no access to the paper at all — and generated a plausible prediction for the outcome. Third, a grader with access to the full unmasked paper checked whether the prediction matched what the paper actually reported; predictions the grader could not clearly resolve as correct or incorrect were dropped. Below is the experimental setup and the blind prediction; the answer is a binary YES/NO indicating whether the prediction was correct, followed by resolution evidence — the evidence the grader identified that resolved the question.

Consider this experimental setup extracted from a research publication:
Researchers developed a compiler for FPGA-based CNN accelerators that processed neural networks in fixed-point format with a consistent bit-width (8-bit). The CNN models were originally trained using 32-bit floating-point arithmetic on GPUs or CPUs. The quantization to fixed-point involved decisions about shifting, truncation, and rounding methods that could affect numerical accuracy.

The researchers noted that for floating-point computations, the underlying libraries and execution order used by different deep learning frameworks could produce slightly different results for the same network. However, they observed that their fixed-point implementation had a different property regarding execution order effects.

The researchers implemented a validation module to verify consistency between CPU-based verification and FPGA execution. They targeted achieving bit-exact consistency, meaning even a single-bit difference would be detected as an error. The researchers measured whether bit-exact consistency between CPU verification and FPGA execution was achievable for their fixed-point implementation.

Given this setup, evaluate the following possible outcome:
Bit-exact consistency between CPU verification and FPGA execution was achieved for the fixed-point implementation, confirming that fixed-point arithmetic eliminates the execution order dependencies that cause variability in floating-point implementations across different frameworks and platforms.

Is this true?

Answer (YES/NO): YES